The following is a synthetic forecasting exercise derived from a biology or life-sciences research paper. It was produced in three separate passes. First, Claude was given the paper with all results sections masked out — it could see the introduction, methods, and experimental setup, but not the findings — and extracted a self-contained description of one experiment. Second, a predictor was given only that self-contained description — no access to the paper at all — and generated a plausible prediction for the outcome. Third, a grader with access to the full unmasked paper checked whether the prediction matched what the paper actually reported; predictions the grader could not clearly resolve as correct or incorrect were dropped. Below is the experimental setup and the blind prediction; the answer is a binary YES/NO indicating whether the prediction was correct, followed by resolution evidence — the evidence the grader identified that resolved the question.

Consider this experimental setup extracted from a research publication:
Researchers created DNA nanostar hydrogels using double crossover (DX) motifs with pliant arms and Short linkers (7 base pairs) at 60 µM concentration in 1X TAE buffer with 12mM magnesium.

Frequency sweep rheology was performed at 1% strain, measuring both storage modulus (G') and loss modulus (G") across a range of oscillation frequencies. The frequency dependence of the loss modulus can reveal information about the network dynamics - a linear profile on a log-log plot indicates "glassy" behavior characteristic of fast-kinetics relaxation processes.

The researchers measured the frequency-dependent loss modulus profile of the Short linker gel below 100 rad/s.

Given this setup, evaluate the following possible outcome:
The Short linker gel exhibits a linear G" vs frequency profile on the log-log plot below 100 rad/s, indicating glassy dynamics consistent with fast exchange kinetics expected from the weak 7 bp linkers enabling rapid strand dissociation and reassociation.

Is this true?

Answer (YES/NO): YES